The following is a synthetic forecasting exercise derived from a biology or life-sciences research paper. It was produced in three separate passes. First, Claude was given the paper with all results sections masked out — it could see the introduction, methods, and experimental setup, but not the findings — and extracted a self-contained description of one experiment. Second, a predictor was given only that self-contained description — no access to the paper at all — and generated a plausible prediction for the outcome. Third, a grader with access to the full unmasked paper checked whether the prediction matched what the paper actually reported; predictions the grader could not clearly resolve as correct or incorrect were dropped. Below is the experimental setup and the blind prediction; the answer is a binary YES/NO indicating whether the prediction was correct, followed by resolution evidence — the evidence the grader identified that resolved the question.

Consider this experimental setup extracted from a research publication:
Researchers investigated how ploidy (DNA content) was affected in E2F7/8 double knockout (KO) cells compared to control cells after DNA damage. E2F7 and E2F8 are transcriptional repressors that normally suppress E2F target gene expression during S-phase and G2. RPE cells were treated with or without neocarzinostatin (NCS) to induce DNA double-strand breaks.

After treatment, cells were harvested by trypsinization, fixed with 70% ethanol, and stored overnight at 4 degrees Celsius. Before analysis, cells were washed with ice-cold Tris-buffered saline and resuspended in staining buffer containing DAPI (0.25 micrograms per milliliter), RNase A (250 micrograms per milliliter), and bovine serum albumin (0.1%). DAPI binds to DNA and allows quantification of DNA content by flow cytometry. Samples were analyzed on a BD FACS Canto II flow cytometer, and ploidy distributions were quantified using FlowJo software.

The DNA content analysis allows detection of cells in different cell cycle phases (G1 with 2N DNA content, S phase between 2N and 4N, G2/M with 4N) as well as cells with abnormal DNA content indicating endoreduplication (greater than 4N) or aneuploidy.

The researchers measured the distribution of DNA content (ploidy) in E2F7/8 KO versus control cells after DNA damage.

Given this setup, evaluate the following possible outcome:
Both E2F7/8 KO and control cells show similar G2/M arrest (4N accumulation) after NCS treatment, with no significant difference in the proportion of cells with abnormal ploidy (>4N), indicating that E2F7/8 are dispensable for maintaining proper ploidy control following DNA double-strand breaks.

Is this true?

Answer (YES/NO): NO